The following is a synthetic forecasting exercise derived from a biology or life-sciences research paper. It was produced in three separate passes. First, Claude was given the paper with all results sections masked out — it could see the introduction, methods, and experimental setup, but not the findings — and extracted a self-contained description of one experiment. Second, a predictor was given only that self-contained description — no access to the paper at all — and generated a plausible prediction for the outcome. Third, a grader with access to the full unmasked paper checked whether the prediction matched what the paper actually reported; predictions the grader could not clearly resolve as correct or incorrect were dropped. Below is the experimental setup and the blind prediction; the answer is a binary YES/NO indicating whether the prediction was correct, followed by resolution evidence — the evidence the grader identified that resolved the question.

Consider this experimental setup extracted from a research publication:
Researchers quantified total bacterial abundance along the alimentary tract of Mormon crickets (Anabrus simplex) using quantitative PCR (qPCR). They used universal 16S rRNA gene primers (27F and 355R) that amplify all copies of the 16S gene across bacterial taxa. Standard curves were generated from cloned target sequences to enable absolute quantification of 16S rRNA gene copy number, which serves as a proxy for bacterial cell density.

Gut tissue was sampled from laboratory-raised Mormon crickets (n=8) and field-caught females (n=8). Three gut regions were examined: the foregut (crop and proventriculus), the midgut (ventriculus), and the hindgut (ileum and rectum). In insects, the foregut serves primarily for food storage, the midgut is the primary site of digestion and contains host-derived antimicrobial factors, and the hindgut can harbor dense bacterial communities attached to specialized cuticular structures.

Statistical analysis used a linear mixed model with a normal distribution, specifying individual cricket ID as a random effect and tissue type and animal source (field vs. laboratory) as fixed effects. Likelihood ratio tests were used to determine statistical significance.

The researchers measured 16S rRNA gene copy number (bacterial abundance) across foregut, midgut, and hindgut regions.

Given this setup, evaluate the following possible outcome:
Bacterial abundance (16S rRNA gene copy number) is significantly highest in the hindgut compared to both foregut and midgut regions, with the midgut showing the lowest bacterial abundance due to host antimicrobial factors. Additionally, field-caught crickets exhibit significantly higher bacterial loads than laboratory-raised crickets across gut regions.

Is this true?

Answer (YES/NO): NO